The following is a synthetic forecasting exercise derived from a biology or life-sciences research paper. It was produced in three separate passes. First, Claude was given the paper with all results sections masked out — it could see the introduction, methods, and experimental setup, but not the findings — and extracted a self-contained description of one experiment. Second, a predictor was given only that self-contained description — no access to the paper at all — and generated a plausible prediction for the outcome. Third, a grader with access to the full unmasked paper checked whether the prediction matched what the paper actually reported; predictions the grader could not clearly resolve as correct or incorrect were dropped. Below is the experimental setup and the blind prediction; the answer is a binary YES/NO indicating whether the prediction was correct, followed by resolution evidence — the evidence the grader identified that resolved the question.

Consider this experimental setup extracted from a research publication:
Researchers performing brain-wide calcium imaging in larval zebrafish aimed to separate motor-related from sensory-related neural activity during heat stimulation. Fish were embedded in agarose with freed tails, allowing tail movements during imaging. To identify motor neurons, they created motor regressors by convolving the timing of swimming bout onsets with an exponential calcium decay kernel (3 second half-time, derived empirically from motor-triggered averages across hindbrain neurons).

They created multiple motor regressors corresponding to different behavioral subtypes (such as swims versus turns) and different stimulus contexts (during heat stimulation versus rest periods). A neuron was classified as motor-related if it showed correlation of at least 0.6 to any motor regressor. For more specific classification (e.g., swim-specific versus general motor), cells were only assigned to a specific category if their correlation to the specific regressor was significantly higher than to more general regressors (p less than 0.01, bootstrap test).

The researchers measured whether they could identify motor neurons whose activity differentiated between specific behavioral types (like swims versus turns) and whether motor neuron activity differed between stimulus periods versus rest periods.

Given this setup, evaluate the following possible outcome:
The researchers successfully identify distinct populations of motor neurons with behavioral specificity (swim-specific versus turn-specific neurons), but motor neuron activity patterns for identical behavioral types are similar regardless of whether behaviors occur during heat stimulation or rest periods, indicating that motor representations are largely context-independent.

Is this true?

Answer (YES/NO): NO